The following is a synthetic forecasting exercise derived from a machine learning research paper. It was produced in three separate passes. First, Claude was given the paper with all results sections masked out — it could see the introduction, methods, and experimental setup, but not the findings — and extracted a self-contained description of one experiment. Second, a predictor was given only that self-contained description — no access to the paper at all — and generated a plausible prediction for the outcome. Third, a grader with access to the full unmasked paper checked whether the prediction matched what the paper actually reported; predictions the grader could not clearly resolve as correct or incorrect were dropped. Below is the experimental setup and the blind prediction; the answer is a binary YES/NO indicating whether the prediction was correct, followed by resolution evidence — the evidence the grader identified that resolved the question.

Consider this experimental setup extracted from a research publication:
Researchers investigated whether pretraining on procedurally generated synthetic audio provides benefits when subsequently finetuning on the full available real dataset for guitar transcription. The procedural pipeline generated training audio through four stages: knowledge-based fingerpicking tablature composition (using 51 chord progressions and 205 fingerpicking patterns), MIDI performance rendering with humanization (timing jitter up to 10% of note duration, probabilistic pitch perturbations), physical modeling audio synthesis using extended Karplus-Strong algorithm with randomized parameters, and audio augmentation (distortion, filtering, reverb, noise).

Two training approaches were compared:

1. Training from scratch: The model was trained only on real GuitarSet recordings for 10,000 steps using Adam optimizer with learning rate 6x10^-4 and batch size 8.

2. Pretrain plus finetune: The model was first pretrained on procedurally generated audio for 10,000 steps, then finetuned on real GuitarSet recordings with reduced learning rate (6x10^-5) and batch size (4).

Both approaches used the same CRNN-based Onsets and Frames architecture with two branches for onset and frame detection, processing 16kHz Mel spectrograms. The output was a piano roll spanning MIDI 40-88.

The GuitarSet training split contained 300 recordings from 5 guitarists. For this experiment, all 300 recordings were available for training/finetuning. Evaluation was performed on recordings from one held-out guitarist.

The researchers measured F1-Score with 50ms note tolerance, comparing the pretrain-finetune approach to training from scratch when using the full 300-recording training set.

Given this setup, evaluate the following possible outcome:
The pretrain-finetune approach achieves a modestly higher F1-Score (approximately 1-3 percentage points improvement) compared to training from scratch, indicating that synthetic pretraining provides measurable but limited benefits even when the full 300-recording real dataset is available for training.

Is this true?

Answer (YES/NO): YES